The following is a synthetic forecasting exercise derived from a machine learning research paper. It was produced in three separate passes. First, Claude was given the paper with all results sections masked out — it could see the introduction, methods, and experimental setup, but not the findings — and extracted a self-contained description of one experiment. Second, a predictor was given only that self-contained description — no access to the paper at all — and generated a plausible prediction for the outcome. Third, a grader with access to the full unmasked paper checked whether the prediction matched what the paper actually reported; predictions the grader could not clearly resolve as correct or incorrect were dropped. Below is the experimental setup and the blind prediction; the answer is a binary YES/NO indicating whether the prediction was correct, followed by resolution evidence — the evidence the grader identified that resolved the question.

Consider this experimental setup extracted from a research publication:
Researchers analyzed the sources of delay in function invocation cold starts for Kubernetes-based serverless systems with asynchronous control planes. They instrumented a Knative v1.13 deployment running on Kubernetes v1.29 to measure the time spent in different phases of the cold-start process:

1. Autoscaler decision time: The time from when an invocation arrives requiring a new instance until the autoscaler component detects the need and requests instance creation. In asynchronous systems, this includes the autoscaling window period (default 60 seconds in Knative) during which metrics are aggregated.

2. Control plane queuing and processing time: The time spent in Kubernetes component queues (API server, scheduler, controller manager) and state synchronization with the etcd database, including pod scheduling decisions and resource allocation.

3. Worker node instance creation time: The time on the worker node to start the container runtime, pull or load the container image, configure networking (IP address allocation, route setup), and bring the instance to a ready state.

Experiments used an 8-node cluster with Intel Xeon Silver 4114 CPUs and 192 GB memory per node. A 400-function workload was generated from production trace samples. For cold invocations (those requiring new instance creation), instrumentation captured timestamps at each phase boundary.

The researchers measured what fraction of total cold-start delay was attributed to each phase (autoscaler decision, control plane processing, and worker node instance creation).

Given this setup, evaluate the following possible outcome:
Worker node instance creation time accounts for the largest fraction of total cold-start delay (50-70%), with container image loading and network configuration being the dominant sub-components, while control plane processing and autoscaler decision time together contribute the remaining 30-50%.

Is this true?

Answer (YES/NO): NO